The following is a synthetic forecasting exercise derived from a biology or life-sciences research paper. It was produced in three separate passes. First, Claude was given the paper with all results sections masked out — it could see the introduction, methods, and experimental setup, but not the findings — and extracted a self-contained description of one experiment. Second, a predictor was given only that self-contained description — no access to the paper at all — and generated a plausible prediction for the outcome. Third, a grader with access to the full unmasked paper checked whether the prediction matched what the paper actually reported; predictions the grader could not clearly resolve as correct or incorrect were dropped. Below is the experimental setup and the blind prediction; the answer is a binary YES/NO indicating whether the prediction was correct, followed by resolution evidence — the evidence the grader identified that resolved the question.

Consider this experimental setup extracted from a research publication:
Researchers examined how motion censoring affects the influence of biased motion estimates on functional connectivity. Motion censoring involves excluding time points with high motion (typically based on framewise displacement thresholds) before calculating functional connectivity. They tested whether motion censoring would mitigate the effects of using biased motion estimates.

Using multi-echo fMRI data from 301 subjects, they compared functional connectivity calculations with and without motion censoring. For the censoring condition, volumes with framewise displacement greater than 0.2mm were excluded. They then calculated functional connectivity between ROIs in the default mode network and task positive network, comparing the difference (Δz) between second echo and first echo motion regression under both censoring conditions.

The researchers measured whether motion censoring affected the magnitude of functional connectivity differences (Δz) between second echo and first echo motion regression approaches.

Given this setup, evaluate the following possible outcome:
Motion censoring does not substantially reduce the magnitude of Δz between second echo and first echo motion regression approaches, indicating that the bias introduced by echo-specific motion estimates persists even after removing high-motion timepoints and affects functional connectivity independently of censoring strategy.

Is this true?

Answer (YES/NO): YES